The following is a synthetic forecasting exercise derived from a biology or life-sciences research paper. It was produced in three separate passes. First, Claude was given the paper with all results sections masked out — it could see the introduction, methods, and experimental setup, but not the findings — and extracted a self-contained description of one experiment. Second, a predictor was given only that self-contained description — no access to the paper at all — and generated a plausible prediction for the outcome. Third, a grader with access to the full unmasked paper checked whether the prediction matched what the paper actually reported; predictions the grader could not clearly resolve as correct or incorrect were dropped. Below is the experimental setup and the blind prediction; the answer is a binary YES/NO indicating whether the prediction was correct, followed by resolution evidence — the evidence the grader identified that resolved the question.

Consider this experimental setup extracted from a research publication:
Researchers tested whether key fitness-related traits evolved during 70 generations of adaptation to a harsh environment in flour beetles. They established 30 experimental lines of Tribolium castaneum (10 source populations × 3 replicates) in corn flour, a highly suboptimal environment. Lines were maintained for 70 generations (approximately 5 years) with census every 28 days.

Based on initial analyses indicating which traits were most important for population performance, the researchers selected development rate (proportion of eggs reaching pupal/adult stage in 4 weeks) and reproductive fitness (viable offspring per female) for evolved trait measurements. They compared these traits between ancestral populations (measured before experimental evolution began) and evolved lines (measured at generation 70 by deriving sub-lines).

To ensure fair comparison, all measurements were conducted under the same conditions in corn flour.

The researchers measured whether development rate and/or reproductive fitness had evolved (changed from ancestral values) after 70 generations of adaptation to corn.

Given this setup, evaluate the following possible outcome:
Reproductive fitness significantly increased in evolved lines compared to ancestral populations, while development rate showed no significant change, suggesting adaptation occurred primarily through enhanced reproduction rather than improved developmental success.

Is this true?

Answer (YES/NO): NO